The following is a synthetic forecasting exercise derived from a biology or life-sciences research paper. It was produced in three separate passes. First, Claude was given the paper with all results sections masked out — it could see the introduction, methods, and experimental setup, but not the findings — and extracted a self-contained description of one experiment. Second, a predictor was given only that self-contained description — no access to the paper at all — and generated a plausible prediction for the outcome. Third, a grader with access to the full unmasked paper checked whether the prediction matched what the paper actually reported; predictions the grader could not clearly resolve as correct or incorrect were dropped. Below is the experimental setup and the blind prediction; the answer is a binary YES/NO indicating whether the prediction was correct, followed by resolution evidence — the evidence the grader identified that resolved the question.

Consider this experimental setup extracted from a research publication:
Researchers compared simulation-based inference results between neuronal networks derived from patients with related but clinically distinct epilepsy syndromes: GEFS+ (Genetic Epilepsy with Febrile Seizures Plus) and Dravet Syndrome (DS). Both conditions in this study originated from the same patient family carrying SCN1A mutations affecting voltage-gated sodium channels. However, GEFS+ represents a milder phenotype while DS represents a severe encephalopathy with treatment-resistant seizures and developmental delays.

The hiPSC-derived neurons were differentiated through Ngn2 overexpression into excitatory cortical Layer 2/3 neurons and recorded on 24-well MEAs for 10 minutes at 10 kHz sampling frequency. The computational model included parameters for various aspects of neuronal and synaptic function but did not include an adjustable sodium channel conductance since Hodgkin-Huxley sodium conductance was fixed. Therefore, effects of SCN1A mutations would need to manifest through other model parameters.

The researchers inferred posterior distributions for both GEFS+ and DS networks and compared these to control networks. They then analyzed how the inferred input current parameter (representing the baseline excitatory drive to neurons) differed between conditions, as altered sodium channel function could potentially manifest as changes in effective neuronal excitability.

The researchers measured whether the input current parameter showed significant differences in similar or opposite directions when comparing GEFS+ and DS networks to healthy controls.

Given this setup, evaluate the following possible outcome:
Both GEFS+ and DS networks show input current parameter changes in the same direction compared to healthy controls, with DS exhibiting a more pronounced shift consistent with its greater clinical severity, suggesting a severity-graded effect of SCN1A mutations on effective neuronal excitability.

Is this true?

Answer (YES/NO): YES